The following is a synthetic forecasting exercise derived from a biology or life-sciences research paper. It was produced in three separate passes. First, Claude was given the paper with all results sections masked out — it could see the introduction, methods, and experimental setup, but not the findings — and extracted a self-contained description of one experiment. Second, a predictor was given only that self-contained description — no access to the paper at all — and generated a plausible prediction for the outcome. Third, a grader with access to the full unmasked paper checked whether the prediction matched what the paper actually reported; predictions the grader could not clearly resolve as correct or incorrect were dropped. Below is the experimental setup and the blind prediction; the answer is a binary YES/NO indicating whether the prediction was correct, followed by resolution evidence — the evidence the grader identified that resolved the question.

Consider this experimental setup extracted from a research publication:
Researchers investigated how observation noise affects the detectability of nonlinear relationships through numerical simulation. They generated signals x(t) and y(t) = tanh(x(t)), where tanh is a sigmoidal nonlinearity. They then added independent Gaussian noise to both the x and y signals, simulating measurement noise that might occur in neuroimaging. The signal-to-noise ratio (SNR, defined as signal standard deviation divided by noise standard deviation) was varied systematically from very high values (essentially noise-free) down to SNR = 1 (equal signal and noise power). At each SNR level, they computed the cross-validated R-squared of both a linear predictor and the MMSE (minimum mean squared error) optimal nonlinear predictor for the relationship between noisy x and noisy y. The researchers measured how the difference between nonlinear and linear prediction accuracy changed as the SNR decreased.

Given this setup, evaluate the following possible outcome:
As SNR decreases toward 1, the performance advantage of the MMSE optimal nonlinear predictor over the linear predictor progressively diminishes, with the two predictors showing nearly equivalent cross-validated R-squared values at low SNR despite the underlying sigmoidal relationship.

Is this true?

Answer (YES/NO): YES